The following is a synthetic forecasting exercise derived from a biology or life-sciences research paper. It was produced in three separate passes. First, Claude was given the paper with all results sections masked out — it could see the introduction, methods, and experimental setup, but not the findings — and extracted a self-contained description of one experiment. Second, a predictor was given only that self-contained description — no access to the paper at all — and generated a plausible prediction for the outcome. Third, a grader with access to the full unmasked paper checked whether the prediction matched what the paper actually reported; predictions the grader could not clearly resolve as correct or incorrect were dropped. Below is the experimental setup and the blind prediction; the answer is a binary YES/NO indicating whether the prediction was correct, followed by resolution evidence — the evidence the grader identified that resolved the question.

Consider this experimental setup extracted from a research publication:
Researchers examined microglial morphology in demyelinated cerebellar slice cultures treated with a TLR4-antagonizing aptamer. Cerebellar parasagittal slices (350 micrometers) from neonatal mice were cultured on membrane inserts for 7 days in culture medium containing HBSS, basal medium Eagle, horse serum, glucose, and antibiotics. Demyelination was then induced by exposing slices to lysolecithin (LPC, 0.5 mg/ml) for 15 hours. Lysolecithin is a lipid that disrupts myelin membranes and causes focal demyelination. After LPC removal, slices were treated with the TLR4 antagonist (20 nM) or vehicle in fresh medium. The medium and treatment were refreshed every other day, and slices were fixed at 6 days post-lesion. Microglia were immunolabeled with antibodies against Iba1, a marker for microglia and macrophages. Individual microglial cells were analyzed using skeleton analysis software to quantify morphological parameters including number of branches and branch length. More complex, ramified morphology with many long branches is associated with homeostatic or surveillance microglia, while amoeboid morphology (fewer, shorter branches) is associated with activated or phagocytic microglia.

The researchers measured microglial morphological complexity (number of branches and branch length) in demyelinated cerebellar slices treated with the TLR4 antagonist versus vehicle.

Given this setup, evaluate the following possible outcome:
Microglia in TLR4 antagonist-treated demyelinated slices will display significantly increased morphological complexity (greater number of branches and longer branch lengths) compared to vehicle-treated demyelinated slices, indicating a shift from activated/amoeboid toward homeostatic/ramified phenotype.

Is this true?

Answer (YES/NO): YES